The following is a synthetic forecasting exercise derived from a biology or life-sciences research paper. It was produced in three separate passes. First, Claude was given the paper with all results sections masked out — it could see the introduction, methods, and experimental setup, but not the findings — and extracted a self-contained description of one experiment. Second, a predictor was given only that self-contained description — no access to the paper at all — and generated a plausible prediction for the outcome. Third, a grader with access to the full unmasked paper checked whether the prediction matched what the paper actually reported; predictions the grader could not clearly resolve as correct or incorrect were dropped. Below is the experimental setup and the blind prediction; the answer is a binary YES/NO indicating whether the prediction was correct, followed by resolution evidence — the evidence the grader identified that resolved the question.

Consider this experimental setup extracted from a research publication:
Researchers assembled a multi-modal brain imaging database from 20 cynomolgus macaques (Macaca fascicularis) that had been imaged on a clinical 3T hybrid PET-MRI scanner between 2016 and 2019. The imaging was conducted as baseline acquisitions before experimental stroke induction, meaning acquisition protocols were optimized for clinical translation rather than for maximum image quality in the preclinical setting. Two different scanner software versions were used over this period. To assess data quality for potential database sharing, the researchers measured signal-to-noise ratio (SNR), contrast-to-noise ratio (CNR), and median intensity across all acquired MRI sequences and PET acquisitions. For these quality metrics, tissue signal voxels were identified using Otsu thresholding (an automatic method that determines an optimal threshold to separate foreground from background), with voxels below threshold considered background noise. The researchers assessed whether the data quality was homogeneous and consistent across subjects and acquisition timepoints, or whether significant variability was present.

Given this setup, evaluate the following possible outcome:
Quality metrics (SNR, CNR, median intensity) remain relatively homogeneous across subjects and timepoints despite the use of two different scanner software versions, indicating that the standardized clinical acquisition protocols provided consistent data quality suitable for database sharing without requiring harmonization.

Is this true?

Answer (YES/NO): NO